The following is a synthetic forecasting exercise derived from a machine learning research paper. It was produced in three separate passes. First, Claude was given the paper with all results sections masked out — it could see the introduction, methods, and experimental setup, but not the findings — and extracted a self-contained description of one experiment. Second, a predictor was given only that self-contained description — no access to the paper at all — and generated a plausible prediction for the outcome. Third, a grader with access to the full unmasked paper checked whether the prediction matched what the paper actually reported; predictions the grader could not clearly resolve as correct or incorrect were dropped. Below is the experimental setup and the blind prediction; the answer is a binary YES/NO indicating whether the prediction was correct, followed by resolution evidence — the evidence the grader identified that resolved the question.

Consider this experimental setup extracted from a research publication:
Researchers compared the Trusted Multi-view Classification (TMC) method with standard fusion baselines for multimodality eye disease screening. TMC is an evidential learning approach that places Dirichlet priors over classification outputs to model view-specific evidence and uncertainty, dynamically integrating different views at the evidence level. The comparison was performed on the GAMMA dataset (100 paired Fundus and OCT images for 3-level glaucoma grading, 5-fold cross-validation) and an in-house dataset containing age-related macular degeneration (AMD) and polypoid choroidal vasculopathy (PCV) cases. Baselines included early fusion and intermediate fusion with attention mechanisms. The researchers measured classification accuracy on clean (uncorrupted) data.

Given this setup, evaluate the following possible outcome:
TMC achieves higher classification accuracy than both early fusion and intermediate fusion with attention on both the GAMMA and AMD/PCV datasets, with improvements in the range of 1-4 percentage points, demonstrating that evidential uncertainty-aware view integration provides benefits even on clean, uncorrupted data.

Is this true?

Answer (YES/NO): NO